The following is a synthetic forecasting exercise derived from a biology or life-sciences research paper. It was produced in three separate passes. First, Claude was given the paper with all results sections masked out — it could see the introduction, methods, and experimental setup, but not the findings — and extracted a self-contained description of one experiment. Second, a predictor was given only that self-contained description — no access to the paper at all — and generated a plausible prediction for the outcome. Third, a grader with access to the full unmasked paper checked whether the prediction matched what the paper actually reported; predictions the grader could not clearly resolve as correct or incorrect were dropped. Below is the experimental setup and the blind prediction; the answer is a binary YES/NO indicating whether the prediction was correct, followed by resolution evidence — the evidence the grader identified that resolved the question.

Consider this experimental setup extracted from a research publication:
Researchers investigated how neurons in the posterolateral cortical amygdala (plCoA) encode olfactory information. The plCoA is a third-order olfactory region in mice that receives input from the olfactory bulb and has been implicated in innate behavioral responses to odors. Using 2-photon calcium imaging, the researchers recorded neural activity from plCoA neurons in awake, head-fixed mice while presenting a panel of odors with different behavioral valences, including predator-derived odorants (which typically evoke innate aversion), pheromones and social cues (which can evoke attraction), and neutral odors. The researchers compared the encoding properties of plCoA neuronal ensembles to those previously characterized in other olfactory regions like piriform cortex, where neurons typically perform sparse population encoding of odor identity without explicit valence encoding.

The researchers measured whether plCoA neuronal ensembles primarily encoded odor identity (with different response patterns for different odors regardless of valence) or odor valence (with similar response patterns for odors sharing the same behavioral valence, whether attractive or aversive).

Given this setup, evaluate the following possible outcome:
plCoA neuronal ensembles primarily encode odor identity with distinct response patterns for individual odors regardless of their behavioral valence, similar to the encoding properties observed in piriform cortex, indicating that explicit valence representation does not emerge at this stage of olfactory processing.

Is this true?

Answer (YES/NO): YES